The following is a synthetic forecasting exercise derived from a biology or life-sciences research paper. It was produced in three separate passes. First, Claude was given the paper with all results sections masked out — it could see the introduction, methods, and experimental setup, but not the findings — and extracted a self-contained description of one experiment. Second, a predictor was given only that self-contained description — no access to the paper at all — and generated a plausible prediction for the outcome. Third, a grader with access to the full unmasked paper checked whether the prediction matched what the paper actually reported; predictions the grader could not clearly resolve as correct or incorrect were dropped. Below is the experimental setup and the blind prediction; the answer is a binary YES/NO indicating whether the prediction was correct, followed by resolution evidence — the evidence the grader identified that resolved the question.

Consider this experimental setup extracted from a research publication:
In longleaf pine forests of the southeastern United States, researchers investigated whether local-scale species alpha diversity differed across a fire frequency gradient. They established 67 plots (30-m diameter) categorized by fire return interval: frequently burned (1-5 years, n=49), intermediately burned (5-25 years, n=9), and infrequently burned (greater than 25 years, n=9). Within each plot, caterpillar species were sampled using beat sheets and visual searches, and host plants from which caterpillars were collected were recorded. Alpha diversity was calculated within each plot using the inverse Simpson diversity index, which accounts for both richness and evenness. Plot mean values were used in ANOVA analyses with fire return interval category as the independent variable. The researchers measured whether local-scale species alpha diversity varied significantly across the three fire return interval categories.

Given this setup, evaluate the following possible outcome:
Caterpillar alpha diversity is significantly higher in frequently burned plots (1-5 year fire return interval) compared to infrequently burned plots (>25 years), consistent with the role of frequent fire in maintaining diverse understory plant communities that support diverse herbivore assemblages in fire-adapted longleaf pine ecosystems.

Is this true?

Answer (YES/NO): NO